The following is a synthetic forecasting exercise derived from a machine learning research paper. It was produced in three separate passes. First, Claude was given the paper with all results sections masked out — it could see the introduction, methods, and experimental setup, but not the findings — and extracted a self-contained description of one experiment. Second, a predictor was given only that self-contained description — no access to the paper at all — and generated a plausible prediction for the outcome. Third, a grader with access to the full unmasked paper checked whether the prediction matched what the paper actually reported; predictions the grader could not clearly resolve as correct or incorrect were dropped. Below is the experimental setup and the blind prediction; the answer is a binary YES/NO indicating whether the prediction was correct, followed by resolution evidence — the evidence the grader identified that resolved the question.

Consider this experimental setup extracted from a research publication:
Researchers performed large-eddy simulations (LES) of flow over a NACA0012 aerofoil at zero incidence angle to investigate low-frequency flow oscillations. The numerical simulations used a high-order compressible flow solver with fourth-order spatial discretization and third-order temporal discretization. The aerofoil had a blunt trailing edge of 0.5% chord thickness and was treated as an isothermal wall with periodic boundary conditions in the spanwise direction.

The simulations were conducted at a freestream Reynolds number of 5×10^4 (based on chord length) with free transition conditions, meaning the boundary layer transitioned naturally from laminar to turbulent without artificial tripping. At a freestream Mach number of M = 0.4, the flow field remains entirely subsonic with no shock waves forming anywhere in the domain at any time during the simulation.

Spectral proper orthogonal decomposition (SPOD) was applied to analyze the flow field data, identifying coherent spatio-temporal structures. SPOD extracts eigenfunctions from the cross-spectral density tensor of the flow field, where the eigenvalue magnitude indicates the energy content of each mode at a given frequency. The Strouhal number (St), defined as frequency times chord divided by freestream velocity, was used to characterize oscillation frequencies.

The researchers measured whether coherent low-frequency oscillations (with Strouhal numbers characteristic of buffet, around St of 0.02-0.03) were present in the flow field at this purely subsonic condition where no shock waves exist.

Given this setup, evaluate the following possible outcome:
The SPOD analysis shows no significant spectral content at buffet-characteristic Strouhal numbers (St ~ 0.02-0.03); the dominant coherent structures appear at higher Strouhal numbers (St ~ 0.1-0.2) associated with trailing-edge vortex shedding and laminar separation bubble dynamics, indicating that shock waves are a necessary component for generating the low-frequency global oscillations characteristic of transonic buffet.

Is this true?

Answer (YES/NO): NO